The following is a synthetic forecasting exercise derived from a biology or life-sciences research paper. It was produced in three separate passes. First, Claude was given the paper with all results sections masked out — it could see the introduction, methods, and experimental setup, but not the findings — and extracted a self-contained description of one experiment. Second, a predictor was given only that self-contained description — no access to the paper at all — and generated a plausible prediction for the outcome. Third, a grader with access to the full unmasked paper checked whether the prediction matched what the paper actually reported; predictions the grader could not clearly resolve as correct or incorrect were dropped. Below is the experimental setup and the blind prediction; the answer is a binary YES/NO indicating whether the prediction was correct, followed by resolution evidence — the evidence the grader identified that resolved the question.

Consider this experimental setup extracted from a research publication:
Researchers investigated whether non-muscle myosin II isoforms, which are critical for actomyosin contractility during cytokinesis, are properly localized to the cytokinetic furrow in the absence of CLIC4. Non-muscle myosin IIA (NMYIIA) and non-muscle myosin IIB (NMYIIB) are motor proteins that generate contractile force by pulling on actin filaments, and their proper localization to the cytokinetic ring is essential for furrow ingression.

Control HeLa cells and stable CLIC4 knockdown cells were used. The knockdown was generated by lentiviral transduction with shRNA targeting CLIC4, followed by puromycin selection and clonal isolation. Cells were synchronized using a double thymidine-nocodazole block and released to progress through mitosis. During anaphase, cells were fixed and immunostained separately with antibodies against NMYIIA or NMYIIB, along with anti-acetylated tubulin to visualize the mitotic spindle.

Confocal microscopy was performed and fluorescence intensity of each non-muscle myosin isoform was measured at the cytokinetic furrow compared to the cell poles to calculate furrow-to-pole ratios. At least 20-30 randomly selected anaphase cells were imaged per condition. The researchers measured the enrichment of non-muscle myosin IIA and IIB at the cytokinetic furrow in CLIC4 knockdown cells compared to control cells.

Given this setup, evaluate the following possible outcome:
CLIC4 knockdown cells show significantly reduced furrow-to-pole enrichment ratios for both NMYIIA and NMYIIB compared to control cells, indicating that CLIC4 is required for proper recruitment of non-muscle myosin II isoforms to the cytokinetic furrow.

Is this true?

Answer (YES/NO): YES